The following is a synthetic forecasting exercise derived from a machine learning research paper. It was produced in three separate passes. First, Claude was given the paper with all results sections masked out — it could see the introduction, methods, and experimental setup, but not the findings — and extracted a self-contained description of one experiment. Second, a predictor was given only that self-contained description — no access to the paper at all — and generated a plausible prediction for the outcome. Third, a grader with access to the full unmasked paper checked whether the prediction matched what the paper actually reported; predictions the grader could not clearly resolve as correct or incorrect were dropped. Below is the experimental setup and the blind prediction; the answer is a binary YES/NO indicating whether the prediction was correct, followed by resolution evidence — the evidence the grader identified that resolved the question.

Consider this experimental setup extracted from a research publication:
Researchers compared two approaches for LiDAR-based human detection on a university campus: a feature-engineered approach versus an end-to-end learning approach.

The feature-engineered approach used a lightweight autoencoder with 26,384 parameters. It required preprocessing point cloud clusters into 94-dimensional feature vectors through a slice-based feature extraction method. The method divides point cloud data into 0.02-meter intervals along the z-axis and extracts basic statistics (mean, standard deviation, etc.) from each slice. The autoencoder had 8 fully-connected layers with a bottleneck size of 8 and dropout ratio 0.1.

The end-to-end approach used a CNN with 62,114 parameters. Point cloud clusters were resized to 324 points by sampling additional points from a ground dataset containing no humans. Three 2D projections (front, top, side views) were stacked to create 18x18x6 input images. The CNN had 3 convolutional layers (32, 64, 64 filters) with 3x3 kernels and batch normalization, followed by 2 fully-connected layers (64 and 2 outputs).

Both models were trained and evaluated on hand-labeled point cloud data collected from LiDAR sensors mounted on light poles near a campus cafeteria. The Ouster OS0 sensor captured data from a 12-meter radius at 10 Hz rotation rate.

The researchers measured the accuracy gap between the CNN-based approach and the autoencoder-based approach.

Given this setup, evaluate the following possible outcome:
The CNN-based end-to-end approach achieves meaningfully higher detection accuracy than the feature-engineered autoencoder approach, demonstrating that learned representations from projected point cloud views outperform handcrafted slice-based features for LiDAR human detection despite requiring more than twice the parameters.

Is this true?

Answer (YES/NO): YES